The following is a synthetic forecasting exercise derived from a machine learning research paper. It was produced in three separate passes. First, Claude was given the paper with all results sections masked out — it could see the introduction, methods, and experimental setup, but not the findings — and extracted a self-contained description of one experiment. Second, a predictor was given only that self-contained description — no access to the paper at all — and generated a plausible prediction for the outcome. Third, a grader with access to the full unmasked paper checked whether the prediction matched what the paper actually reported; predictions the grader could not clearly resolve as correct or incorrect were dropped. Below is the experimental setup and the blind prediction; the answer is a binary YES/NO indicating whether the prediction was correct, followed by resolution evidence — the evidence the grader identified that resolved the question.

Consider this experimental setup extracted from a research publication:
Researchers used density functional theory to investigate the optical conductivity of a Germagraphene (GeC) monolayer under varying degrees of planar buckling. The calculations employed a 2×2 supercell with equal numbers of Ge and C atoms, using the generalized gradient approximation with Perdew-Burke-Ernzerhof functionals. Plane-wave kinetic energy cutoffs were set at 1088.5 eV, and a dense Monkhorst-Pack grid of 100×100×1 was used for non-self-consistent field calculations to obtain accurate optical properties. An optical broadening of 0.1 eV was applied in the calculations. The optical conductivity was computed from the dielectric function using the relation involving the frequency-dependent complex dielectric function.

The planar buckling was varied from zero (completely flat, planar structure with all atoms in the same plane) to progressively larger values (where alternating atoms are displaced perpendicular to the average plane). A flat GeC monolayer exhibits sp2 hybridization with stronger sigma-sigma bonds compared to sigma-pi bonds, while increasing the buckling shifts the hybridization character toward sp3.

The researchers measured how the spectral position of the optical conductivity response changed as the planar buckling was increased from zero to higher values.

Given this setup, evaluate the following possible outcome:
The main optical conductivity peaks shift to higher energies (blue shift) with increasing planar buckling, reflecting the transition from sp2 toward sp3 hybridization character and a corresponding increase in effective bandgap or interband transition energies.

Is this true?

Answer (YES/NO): NO